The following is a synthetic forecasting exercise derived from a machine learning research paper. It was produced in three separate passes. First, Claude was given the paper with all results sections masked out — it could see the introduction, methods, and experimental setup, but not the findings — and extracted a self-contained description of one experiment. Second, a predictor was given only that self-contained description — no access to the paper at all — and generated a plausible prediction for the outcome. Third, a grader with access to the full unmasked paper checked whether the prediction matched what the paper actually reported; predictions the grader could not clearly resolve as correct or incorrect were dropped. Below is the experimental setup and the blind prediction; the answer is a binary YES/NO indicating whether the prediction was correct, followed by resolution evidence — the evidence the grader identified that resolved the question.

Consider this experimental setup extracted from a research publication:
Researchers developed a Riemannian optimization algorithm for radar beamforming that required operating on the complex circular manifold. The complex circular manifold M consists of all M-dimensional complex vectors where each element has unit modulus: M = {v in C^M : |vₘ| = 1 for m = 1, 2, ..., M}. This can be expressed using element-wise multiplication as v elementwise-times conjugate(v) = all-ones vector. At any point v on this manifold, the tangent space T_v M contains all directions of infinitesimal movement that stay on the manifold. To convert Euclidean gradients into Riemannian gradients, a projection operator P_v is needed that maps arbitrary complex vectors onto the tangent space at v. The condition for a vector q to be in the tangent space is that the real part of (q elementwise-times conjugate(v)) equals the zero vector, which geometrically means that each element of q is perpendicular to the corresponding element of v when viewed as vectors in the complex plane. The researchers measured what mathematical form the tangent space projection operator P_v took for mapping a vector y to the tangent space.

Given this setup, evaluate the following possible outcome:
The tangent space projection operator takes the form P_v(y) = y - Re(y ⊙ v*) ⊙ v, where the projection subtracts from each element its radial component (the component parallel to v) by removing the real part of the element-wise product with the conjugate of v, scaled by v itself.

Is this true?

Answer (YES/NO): YES